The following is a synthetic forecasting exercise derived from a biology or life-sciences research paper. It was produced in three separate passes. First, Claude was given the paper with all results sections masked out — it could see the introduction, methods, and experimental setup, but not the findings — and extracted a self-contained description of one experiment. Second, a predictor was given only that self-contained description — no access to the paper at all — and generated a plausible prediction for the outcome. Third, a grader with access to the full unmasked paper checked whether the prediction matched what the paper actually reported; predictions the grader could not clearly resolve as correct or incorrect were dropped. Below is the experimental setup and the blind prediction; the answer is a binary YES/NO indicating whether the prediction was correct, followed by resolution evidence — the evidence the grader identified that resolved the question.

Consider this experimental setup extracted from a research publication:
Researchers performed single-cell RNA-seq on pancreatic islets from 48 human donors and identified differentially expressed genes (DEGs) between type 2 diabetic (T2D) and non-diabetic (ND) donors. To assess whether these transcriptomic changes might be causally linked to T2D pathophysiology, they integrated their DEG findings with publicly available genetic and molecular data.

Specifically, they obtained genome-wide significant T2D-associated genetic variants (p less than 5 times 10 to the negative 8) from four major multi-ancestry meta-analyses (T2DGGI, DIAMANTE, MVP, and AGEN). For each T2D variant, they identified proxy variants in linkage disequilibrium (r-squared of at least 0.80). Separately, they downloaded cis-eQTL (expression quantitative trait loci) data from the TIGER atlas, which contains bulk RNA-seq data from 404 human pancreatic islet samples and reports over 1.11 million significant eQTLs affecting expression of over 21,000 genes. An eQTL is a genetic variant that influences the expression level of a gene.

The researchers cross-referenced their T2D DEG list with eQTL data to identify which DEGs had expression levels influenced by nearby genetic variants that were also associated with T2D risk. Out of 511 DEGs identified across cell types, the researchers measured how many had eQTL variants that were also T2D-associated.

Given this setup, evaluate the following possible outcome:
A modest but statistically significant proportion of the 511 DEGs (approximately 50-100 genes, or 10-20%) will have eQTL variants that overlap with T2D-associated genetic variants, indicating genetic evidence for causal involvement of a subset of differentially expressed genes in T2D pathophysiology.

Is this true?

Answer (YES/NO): NO